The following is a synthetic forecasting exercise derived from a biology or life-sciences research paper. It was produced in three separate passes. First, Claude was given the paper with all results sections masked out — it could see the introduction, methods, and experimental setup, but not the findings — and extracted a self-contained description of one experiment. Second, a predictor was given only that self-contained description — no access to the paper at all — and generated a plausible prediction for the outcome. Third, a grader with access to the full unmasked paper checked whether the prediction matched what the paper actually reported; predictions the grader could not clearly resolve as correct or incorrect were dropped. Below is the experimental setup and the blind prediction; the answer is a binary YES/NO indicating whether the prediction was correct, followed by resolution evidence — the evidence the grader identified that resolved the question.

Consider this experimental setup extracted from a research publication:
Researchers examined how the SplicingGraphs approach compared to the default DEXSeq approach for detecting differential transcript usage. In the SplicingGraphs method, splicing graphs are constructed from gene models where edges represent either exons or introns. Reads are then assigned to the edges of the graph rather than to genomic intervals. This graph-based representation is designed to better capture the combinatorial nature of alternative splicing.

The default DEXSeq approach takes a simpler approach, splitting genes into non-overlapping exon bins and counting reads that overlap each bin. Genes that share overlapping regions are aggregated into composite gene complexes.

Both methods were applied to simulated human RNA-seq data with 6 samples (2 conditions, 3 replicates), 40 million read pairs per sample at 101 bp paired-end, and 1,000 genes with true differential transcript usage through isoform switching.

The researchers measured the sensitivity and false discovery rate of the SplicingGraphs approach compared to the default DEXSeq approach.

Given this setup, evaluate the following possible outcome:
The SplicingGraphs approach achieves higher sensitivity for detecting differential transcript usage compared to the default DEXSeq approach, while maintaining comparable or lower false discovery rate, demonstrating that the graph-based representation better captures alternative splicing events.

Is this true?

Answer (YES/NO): NO